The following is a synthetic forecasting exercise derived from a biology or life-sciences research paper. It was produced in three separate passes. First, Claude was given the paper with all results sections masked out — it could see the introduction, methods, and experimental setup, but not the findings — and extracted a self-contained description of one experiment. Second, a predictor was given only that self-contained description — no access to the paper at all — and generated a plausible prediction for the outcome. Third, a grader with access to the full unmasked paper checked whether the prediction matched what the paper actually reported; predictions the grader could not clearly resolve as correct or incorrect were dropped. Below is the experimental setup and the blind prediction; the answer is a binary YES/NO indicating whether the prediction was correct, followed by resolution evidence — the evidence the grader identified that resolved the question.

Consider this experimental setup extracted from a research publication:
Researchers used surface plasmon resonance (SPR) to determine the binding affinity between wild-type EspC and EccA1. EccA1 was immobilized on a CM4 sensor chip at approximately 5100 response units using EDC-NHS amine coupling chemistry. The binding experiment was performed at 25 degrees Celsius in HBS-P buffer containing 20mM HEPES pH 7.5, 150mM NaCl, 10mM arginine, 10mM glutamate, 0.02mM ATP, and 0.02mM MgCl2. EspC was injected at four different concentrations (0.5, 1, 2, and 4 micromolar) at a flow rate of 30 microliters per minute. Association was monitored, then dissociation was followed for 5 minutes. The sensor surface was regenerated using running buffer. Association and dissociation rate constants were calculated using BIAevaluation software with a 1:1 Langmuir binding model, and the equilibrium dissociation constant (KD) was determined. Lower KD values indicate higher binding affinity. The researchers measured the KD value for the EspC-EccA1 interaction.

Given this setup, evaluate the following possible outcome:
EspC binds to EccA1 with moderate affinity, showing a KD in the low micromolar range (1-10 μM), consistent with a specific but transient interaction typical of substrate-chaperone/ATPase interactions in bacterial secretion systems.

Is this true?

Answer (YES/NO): NO